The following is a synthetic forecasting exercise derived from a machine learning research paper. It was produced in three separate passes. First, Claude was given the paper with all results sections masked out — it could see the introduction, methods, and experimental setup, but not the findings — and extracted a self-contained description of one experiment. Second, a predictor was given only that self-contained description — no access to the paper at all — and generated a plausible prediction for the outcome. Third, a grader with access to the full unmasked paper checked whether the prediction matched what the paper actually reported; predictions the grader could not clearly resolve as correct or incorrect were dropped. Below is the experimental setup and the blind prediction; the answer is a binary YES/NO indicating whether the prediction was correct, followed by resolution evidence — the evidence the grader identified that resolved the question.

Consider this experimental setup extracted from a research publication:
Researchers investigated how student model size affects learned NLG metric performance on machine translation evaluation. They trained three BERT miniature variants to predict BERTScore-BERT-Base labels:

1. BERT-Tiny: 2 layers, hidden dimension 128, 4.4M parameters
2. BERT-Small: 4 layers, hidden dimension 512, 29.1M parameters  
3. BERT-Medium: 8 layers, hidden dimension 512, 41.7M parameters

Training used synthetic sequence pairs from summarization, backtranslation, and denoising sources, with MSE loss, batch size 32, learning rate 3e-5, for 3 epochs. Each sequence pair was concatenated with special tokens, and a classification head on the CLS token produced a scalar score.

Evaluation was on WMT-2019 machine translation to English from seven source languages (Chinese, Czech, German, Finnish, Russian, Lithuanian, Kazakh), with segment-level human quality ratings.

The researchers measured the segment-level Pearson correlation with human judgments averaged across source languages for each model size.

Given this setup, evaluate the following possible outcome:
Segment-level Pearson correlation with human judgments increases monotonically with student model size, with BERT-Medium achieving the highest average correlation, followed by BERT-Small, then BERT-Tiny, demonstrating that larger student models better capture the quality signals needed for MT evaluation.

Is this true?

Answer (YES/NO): YES